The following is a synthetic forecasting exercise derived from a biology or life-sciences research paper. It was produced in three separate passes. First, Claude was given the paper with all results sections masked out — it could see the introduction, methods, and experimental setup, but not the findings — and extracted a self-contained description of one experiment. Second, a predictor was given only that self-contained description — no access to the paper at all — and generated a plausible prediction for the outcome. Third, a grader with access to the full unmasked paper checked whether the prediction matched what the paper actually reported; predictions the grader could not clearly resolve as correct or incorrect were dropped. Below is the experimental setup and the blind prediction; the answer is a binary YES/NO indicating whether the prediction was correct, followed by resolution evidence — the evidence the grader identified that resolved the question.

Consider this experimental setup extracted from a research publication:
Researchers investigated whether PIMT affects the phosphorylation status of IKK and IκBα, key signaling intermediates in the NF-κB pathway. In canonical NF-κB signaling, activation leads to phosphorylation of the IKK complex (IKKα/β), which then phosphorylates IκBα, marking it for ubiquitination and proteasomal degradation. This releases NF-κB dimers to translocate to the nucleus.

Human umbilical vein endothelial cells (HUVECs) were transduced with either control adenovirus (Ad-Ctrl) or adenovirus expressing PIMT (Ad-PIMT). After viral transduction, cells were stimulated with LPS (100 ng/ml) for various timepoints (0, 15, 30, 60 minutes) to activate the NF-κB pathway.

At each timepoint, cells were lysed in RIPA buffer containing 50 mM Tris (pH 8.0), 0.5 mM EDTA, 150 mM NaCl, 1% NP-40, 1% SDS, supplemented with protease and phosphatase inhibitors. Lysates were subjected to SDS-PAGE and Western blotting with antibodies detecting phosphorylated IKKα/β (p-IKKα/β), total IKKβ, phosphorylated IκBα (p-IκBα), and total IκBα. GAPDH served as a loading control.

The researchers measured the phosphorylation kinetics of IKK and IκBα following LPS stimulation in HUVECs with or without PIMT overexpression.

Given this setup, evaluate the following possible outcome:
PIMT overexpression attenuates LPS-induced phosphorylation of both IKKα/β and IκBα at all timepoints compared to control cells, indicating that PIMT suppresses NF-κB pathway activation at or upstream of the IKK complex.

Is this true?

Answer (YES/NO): YES